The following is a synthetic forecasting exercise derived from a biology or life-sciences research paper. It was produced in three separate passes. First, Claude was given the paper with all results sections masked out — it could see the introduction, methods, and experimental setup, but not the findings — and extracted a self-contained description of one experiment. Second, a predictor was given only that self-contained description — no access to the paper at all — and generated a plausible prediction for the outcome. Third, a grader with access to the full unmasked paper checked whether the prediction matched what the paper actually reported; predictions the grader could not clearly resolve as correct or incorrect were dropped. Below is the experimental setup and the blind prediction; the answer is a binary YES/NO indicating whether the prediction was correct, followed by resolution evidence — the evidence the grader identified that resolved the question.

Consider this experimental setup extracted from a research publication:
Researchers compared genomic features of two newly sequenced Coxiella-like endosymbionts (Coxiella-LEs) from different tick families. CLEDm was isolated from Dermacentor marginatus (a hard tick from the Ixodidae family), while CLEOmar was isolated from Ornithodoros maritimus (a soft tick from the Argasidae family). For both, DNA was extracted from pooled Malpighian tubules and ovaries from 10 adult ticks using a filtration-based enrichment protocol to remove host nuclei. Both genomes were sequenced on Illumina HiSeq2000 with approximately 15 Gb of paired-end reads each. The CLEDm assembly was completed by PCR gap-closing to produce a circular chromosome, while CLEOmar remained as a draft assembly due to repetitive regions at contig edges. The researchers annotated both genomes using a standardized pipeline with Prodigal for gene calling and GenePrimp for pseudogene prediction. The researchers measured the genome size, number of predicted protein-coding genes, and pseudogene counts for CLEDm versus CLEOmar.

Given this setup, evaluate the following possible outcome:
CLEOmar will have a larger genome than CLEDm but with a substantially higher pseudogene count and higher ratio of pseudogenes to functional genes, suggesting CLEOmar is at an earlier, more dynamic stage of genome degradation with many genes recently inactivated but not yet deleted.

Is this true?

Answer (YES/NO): YES